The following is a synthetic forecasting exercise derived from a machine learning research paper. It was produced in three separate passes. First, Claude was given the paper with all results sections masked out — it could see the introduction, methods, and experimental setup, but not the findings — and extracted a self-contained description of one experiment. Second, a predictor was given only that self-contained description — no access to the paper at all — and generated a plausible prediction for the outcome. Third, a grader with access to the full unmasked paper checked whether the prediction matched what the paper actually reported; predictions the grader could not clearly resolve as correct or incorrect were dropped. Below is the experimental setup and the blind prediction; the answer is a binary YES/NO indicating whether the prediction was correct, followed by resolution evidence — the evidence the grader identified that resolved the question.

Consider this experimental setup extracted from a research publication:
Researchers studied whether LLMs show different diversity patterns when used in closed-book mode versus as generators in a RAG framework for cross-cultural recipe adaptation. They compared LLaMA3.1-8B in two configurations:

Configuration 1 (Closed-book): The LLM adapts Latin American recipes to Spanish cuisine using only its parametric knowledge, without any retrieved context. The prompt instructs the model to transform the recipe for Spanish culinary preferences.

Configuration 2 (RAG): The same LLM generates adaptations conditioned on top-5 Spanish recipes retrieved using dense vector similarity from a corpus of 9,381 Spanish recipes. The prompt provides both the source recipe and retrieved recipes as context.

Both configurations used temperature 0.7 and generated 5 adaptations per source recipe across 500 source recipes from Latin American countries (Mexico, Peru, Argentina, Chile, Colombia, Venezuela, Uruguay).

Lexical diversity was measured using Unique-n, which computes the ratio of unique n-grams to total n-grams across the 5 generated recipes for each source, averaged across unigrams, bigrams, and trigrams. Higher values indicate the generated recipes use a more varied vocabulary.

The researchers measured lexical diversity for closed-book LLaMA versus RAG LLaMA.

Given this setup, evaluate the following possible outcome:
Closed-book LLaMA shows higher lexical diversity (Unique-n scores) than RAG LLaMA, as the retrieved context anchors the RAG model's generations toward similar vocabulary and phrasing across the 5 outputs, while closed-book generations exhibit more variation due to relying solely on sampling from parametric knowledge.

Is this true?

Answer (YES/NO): YES